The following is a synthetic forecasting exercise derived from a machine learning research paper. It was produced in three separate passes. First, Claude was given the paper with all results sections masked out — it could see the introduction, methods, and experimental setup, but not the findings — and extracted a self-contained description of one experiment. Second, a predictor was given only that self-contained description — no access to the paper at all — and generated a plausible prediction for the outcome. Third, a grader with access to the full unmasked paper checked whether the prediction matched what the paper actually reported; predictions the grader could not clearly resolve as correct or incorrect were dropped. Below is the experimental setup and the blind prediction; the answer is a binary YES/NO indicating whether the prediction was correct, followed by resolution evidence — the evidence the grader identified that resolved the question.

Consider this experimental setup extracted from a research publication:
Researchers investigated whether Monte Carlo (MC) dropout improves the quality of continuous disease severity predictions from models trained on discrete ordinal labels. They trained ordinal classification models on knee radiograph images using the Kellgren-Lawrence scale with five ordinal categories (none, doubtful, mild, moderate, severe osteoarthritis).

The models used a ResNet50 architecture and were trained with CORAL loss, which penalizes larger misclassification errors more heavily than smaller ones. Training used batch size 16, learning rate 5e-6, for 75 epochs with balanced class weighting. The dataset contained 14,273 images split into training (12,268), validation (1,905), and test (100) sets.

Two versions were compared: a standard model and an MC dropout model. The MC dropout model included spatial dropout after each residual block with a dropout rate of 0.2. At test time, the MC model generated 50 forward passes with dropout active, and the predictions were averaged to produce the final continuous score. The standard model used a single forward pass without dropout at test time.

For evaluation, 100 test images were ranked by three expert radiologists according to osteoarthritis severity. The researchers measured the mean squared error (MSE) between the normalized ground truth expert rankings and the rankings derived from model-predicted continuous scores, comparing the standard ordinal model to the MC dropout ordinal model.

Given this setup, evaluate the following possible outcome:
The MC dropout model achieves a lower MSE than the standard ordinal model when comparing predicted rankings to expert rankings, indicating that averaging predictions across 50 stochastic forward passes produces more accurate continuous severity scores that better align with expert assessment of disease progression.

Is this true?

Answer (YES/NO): YES